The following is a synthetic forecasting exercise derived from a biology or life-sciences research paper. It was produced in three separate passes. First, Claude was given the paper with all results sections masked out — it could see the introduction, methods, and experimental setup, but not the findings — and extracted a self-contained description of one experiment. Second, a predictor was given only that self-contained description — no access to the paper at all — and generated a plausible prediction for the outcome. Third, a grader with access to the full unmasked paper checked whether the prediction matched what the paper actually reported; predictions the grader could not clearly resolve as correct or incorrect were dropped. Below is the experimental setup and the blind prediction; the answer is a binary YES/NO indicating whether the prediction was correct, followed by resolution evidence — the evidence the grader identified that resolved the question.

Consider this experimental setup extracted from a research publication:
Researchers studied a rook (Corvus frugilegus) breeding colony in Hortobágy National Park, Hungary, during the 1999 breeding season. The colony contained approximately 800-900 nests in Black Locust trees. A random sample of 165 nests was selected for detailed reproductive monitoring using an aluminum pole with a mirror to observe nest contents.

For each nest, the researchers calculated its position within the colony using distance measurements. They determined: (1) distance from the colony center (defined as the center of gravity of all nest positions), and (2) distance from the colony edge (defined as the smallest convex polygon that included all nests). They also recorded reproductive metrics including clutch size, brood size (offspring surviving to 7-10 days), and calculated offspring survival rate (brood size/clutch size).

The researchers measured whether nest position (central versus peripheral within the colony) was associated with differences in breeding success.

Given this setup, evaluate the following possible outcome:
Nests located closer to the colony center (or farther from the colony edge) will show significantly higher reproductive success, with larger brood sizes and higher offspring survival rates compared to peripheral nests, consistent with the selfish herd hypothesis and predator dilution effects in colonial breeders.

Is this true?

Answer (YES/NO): NO